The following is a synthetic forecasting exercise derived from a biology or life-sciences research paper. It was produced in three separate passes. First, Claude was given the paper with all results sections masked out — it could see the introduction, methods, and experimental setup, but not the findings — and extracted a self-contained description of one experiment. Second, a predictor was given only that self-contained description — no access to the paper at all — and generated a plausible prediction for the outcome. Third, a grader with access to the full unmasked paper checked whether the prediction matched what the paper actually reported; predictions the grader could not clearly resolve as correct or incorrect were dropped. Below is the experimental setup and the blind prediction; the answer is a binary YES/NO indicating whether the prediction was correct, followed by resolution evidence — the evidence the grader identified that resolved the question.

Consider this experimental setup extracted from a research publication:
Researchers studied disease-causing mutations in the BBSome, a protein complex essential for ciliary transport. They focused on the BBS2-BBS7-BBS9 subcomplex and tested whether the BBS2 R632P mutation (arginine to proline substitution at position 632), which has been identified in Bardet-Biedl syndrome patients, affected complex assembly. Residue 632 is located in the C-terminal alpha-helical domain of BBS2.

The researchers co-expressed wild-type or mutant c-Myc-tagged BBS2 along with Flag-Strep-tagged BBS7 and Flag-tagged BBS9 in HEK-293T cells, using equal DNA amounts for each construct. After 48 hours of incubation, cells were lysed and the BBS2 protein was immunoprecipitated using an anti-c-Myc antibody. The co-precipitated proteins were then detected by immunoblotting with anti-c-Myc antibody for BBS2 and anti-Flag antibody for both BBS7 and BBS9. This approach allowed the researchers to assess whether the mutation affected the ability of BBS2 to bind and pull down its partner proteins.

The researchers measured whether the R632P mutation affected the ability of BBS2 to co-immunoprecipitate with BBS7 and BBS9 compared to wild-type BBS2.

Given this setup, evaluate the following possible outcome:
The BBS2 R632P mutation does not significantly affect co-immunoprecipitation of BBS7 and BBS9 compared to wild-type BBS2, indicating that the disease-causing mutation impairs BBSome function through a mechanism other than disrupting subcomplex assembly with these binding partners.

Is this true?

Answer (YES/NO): NO